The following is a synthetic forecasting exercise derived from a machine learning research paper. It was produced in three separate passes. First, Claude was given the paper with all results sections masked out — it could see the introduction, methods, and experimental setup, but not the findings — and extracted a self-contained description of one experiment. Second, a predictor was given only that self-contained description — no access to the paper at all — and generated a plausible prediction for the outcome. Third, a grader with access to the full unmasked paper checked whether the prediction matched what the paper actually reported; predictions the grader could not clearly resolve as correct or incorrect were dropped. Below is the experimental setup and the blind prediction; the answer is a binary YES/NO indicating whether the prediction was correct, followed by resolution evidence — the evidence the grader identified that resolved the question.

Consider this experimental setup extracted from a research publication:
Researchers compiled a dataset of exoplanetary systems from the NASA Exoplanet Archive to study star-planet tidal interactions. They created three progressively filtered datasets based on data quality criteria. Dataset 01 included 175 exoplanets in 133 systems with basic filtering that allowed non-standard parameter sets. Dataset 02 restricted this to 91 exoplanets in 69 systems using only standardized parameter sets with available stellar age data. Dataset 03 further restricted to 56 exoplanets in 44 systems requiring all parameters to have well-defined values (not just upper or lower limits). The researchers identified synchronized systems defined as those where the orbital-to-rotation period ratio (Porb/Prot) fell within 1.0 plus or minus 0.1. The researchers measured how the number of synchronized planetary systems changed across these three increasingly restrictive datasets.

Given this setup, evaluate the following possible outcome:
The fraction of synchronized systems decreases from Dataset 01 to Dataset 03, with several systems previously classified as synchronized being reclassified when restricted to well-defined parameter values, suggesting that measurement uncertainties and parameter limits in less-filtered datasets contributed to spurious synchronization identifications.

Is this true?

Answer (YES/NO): NO